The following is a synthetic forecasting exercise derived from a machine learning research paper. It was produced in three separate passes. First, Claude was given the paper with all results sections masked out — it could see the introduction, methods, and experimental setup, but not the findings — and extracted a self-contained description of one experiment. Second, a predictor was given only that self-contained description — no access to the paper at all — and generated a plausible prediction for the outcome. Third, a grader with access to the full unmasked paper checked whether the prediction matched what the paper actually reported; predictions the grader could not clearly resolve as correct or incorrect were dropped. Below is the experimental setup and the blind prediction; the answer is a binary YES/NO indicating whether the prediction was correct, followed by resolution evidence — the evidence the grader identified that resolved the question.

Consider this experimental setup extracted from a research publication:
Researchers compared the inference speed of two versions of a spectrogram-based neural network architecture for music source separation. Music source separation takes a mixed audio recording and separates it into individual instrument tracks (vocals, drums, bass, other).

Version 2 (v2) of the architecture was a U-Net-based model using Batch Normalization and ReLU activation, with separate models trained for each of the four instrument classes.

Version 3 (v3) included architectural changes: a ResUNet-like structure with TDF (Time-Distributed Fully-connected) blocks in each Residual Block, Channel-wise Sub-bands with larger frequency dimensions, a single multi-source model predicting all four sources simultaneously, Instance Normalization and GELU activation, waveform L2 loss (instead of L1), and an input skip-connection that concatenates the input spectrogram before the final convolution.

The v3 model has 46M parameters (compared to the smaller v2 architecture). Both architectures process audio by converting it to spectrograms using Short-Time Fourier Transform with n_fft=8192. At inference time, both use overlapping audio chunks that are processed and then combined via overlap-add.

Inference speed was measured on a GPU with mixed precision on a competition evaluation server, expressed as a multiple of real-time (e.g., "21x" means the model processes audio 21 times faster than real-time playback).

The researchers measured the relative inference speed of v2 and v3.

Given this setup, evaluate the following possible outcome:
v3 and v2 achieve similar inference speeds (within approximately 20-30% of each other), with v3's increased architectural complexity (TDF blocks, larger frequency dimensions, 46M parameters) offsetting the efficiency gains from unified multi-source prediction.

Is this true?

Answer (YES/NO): NO